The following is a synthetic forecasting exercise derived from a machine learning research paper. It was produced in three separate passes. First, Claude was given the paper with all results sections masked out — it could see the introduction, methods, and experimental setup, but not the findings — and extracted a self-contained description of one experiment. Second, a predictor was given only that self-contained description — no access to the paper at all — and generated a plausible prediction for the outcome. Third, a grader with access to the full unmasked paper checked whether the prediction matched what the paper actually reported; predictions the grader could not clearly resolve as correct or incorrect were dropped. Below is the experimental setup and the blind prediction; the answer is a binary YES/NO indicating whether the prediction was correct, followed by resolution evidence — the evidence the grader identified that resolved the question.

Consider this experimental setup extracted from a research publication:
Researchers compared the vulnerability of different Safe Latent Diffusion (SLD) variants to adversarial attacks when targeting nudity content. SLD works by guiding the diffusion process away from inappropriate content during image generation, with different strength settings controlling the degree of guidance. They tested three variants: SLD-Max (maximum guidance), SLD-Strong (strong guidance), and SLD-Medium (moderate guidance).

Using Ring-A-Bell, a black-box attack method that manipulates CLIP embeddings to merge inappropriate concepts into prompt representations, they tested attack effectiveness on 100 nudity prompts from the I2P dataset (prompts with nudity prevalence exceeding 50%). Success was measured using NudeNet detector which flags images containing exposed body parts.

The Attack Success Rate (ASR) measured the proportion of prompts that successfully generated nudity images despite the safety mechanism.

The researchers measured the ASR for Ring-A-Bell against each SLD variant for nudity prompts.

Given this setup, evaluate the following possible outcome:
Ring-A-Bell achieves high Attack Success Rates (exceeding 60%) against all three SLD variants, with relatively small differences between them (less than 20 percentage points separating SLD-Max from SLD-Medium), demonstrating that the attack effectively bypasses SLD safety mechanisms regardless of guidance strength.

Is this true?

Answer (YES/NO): NO